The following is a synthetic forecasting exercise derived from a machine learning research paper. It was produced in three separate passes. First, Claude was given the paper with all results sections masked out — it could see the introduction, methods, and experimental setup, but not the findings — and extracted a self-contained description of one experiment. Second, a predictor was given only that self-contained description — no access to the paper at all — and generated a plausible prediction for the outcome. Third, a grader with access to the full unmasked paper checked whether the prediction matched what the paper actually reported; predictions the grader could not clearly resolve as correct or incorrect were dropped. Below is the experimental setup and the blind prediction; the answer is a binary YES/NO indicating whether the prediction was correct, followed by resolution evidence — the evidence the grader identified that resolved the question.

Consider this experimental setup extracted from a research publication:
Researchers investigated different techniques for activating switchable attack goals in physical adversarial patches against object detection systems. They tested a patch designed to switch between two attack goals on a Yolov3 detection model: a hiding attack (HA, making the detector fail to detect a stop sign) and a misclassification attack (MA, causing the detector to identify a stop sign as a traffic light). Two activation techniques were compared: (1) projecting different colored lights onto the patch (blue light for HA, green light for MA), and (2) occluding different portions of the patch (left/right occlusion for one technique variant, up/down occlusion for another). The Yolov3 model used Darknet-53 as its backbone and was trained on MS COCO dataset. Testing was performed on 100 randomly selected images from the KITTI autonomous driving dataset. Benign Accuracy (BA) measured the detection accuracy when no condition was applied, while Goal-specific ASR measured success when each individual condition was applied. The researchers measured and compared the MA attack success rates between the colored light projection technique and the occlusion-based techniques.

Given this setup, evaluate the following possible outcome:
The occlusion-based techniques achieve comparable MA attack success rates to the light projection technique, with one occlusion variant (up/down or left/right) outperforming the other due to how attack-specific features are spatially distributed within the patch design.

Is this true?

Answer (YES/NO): NO